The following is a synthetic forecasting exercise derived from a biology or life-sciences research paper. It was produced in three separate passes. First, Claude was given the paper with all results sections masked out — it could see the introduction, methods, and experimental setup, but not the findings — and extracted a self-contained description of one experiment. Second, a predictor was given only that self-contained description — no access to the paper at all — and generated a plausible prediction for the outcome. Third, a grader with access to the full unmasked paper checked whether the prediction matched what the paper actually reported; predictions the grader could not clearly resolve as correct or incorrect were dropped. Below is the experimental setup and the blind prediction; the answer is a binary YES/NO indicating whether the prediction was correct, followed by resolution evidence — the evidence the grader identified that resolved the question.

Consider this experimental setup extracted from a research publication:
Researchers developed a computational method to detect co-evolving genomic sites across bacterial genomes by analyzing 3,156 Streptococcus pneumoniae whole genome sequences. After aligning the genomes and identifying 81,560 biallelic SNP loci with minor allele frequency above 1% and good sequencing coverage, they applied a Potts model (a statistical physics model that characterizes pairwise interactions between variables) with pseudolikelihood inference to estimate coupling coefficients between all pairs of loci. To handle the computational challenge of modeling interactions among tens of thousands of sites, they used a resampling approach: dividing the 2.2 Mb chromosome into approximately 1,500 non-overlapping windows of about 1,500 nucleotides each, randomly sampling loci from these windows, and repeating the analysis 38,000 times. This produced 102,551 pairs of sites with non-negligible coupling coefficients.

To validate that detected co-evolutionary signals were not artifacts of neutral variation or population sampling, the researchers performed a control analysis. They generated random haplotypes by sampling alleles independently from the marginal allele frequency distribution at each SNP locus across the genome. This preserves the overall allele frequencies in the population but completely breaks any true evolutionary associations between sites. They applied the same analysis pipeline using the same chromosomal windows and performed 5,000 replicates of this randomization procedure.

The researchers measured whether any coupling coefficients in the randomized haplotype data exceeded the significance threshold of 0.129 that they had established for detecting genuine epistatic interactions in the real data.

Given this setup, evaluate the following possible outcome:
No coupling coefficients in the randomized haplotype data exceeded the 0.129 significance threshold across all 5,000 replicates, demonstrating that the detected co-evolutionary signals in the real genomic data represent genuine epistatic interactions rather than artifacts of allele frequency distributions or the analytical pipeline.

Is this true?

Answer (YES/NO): YES